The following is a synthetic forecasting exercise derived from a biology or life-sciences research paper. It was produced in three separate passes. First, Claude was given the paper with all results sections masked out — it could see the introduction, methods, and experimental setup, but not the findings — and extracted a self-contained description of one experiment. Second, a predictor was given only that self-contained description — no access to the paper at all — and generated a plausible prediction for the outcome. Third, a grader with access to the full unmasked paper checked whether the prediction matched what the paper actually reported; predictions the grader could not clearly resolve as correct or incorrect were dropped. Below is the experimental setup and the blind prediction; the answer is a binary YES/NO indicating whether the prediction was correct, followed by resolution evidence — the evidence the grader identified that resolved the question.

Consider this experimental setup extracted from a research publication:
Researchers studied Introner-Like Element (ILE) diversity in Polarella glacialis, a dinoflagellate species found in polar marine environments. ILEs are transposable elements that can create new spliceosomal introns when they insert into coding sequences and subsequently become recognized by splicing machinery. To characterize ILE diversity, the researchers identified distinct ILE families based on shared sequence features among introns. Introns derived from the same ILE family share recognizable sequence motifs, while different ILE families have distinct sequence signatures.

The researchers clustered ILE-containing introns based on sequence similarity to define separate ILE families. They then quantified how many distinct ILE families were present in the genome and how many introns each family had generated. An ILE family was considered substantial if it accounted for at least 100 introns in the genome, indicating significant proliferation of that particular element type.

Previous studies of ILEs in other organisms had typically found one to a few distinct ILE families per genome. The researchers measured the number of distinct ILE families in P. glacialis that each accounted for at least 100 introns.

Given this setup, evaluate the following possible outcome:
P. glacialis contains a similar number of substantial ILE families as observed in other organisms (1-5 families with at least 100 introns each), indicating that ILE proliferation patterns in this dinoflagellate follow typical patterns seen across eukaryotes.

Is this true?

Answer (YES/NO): NO